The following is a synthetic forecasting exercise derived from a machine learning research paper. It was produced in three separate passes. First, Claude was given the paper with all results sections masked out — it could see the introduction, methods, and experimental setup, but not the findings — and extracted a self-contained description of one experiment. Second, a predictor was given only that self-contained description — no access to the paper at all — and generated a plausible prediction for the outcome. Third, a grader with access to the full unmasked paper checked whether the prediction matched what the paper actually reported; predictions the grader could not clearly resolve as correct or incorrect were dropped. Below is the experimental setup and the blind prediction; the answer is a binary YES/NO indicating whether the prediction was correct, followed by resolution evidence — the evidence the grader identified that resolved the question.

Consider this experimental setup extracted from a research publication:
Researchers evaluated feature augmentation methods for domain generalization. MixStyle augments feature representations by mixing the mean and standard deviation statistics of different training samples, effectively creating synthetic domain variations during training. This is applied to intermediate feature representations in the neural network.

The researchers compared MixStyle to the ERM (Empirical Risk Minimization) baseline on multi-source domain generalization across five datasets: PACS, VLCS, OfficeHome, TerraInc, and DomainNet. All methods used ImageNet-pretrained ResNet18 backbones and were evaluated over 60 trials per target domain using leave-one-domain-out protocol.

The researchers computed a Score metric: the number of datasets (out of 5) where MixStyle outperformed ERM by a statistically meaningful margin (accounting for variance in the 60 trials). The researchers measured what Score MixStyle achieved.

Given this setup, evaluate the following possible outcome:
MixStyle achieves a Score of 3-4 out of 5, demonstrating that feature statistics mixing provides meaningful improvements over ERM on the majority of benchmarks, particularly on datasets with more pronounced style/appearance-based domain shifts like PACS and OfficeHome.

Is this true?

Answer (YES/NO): NO